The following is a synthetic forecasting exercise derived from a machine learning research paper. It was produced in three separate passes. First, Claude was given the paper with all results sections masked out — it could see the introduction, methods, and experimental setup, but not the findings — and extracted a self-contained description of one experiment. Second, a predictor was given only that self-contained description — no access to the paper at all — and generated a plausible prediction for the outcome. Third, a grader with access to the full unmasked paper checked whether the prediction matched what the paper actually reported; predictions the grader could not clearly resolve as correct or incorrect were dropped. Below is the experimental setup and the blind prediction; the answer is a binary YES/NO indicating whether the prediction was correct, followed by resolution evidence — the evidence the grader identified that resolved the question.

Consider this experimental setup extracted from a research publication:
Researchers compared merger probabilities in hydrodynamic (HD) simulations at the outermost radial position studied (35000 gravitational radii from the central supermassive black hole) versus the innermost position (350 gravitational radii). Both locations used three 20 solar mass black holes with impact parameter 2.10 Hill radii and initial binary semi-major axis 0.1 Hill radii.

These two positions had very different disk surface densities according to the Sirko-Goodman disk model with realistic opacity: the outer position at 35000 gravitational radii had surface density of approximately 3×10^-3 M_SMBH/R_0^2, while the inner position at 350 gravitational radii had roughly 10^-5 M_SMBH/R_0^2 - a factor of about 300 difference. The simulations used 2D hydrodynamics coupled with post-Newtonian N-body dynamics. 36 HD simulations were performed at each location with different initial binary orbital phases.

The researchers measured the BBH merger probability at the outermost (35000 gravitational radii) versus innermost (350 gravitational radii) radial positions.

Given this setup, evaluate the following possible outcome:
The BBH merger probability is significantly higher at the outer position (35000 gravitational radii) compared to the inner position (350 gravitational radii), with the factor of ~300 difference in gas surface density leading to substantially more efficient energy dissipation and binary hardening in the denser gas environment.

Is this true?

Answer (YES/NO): YES